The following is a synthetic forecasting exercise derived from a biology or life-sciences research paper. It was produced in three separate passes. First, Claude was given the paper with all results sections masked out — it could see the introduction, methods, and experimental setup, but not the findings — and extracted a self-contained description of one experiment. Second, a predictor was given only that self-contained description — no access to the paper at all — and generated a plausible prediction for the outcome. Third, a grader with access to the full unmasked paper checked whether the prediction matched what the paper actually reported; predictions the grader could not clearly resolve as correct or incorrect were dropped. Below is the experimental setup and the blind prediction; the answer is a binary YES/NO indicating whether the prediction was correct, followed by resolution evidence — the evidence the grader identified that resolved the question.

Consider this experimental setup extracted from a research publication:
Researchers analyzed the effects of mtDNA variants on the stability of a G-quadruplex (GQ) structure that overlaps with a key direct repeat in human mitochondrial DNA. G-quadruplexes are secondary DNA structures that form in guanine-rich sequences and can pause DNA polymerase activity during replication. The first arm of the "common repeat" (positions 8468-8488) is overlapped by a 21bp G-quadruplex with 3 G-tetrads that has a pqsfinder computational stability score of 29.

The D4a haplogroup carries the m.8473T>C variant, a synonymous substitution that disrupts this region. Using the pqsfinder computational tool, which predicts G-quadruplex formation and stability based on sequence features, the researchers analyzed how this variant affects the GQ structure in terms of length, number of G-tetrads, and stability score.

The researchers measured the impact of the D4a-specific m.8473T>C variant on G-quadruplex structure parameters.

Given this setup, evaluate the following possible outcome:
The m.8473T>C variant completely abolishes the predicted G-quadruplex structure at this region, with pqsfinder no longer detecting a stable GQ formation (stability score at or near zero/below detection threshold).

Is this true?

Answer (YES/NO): NO